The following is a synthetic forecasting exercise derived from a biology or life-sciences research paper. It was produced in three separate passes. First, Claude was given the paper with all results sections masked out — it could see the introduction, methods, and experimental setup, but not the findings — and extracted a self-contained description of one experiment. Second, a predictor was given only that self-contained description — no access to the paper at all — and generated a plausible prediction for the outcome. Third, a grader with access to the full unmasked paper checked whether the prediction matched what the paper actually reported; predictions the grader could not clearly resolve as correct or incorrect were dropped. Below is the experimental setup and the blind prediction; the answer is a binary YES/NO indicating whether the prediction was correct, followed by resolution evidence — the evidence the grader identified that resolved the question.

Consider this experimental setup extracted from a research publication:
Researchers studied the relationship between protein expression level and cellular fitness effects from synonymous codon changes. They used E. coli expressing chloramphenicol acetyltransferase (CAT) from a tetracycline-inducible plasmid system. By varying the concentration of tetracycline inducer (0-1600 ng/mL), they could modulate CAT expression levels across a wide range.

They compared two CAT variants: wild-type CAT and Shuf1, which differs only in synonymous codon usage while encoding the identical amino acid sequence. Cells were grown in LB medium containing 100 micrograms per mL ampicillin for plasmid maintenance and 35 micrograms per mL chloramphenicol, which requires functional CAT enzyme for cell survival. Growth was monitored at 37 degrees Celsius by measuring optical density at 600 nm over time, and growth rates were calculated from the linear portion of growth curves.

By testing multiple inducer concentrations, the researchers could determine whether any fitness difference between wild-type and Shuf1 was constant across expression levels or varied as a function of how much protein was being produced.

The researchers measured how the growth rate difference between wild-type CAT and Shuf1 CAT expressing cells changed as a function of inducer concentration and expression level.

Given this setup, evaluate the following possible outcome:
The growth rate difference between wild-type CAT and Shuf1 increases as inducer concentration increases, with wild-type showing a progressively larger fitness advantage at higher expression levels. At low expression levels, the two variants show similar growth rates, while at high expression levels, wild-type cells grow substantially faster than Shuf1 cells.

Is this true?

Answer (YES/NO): NO